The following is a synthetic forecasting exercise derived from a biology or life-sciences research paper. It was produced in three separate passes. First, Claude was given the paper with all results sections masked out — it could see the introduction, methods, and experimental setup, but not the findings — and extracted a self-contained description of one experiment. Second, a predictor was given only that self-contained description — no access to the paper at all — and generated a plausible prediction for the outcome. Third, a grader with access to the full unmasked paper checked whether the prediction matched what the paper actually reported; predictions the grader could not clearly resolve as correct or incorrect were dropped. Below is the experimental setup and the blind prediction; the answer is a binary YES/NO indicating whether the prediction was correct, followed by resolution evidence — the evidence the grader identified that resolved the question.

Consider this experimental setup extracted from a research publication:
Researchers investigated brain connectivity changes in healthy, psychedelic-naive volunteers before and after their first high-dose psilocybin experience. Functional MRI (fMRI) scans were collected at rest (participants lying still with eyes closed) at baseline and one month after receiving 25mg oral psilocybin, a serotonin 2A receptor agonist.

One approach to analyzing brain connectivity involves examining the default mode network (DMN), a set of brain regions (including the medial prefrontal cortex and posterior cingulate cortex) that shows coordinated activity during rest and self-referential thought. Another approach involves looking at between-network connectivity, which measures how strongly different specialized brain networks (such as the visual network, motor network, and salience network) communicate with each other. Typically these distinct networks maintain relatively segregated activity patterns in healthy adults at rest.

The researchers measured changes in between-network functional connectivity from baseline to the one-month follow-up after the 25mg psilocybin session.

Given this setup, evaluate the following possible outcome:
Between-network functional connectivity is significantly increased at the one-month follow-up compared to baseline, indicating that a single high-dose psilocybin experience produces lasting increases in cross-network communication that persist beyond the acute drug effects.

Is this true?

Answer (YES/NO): NO